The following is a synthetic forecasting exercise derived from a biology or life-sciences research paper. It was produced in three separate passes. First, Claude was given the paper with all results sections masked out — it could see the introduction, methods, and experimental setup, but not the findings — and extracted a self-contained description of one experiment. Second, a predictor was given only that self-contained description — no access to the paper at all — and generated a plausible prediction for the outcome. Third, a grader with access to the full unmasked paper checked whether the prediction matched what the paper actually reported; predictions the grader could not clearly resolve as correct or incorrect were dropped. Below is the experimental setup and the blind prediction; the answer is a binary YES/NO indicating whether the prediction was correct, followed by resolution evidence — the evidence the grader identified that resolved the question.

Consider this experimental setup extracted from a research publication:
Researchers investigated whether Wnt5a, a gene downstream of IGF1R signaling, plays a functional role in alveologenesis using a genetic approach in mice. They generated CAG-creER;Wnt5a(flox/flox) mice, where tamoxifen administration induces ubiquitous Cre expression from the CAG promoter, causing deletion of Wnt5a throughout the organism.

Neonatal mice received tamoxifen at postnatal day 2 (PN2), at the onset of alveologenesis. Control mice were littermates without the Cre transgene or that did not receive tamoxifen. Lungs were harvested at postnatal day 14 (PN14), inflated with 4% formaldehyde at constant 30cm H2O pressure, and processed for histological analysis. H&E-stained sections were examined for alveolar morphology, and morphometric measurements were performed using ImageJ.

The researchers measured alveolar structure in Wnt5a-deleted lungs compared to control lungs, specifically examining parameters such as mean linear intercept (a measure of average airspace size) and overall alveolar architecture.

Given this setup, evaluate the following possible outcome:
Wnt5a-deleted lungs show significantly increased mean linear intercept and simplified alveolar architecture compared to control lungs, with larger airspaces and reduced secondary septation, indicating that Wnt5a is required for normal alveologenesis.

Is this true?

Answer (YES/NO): YES